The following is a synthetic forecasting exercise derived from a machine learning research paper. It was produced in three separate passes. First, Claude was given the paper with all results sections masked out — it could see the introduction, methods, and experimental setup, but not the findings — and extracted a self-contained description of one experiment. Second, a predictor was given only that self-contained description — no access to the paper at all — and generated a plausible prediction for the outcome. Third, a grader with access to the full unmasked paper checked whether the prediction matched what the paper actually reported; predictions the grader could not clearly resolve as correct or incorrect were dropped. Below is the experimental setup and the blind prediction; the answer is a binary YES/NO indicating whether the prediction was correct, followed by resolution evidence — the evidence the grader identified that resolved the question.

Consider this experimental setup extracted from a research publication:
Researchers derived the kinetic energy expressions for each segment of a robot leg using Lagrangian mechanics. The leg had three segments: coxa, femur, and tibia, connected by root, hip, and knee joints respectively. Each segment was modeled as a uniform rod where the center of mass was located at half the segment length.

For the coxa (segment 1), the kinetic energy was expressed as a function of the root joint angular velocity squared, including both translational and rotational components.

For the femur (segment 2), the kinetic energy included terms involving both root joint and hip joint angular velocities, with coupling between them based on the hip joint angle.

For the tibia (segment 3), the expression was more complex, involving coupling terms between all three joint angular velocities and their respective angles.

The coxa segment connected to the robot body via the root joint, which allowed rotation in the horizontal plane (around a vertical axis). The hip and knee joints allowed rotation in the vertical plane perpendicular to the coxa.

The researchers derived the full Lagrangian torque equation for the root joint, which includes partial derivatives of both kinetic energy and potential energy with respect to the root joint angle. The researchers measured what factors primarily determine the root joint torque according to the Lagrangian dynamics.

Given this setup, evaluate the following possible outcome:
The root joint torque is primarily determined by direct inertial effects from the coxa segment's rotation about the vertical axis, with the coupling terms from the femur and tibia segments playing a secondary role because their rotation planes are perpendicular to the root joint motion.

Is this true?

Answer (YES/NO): NO